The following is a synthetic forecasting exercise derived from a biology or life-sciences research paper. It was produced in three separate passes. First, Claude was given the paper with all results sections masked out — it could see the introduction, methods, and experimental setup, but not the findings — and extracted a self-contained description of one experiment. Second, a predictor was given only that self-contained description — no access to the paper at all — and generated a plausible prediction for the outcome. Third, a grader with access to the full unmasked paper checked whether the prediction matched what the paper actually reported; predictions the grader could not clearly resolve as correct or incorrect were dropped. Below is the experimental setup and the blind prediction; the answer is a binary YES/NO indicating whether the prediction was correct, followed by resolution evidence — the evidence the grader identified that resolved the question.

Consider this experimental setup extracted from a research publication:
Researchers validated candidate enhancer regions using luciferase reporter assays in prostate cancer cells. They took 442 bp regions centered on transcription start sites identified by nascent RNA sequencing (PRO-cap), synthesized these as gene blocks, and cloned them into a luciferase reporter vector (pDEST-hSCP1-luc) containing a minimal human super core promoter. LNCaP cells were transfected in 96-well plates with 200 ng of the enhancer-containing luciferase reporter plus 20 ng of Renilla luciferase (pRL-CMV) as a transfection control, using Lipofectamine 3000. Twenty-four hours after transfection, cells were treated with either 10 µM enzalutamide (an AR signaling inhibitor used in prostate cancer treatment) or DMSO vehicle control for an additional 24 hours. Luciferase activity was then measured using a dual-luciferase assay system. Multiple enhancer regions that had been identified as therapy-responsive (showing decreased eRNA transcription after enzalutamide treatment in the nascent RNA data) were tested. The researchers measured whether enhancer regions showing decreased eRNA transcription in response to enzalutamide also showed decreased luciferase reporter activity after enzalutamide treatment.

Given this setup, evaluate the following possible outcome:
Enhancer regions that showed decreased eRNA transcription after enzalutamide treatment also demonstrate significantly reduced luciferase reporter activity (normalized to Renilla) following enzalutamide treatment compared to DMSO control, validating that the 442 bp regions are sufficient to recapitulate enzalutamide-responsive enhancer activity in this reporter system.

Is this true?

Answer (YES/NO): NO